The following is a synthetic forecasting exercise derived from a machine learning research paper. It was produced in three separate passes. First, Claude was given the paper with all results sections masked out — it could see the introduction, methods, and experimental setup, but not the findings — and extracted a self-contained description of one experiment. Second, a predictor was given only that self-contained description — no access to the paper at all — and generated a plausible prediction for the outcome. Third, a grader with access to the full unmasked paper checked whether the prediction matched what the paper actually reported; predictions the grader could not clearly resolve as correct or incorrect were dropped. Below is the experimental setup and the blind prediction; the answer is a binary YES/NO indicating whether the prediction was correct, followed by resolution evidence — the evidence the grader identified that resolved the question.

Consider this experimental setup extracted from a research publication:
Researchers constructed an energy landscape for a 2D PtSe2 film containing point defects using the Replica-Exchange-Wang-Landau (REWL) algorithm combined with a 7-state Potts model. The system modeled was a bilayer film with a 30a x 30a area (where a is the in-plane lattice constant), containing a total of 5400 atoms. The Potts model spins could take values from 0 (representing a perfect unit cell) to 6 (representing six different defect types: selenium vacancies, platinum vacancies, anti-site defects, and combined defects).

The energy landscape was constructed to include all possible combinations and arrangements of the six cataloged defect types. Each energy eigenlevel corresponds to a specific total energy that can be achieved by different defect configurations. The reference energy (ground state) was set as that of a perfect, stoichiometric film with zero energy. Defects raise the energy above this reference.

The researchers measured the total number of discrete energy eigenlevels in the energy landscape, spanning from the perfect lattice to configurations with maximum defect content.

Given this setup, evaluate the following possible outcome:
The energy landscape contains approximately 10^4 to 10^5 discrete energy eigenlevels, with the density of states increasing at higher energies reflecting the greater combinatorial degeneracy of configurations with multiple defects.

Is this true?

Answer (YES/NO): NO